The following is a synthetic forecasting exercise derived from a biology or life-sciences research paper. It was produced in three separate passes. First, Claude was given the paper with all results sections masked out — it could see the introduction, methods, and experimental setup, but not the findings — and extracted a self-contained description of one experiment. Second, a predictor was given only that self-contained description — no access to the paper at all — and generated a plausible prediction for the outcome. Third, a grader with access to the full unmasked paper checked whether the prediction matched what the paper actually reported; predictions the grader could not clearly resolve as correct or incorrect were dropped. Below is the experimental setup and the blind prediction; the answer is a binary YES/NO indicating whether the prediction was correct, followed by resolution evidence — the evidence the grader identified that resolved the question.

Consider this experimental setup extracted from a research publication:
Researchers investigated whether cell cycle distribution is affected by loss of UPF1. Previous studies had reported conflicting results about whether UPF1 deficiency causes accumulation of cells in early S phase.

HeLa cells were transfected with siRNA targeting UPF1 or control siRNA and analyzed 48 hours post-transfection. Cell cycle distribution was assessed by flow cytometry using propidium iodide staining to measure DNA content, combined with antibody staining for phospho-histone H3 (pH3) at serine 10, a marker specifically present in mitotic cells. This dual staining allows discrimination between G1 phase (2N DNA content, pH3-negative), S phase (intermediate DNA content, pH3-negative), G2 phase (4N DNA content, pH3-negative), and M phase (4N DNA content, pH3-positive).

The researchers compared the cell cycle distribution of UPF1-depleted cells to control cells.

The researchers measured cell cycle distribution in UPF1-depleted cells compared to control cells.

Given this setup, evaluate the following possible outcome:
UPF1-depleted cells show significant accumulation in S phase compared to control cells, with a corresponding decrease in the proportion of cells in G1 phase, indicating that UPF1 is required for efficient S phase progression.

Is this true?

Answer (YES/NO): NO